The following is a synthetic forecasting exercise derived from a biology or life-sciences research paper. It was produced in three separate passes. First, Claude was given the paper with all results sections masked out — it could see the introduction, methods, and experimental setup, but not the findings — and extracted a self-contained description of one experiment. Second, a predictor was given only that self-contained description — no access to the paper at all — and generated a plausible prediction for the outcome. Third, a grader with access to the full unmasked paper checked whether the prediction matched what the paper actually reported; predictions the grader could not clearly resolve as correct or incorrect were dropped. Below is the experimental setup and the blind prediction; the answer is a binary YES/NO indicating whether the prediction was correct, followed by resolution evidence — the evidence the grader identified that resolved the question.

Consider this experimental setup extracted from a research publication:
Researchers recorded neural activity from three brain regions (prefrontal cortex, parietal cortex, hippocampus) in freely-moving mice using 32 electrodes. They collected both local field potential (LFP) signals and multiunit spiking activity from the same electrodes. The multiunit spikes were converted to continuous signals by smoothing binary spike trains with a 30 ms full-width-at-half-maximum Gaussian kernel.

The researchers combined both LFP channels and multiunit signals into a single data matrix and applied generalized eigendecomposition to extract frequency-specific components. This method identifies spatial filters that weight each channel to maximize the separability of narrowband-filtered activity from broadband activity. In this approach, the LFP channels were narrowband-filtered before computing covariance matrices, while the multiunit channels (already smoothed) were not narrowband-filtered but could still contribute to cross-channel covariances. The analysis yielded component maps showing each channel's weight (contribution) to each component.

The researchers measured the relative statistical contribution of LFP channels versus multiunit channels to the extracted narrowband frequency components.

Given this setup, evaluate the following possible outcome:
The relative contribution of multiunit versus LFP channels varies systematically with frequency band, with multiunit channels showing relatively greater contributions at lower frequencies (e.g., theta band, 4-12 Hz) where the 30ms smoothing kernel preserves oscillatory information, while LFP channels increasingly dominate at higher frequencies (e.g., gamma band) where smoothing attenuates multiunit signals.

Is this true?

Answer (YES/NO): NO